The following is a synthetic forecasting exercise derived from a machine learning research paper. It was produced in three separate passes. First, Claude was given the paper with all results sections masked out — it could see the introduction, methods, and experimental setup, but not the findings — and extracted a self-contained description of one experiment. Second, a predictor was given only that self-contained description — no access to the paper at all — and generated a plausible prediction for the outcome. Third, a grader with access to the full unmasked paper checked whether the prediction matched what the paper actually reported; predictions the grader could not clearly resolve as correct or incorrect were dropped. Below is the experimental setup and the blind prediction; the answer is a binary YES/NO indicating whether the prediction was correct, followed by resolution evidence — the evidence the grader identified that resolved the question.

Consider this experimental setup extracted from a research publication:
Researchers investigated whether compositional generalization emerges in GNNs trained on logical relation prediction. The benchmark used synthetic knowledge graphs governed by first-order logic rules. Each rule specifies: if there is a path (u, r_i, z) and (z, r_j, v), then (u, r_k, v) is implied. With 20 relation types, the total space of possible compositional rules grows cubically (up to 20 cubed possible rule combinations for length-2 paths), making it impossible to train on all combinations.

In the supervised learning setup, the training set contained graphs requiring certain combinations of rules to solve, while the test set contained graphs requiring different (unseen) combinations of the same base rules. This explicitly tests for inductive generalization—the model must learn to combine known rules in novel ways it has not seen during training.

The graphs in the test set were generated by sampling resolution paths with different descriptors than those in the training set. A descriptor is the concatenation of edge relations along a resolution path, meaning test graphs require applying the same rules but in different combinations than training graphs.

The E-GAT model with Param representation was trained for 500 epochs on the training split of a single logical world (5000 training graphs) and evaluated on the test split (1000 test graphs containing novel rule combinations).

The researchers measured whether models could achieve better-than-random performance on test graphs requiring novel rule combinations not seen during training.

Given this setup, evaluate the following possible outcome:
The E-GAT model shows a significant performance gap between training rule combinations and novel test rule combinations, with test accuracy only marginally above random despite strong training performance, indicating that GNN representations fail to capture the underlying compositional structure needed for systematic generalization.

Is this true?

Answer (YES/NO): NO